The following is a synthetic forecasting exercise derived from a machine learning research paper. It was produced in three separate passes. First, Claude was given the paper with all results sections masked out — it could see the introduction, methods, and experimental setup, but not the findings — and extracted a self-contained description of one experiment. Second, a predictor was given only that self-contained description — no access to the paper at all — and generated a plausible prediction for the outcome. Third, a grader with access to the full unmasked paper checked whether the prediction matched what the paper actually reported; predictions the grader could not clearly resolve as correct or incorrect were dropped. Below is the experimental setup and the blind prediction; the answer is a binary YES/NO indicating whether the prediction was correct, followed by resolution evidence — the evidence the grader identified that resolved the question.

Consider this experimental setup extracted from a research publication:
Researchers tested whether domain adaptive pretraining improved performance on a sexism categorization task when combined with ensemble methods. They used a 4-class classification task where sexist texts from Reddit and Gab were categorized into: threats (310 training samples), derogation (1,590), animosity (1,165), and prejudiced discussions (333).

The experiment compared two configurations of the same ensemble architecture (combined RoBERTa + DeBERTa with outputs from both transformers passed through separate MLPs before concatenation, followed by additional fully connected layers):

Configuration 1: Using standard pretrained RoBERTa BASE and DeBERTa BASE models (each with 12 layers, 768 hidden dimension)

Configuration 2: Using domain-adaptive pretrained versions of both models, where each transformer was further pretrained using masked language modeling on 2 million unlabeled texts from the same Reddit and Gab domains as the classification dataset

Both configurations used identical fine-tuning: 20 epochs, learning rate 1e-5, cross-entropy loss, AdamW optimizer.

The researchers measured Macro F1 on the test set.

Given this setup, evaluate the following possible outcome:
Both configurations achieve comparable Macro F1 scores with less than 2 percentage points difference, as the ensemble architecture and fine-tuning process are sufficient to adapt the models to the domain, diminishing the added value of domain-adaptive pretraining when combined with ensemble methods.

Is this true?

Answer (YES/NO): YES